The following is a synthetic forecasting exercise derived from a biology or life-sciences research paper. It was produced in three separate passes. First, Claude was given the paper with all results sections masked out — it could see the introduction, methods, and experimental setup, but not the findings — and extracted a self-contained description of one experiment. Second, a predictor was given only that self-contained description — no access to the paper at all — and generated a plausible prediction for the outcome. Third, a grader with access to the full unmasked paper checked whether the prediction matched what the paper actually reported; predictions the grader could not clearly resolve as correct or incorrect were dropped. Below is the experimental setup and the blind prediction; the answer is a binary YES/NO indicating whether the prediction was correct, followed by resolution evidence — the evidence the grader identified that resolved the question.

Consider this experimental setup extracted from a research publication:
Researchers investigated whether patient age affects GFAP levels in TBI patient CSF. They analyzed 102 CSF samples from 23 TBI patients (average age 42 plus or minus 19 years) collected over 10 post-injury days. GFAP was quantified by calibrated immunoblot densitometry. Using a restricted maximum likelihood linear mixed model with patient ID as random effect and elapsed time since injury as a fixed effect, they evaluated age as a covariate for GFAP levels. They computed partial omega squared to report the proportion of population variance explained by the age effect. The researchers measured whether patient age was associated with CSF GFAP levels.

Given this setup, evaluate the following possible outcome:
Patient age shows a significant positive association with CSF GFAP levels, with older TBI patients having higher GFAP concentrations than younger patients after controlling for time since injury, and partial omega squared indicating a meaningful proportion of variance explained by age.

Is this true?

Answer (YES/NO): YES